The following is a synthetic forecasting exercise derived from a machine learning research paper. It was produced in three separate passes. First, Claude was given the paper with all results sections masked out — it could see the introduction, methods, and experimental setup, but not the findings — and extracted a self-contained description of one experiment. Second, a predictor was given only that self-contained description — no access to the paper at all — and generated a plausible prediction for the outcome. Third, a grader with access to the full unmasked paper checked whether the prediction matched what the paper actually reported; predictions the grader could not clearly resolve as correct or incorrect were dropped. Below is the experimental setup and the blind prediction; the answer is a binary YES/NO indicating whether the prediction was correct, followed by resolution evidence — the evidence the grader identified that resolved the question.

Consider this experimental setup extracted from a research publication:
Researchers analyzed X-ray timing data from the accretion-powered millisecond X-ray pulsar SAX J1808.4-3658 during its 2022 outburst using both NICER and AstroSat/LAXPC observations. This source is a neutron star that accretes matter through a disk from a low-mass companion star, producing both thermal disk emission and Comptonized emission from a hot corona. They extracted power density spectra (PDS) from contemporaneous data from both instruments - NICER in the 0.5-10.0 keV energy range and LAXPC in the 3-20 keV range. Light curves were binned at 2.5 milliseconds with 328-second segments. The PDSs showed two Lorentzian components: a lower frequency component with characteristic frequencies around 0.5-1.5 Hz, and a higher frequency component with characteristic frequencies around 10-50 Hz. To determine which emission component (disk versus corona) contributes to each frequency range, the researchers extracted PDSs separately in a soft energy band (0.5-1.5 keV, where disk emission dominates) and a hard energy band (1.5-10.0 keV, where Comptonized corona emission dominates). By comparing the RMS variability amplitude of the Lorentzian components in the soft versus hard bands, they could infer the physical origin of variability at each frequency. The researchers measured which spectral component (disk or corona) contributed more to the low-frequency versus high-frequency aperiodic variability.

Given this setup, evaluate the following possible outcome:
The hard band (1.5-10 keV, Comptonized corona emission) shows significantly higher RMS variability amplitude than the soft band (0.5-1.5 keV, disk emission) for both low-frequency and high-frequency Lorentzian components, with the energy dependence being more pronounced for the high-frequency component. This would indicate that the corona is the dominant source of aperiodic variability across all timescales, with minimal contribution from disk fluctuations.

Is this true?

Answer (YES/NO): NO